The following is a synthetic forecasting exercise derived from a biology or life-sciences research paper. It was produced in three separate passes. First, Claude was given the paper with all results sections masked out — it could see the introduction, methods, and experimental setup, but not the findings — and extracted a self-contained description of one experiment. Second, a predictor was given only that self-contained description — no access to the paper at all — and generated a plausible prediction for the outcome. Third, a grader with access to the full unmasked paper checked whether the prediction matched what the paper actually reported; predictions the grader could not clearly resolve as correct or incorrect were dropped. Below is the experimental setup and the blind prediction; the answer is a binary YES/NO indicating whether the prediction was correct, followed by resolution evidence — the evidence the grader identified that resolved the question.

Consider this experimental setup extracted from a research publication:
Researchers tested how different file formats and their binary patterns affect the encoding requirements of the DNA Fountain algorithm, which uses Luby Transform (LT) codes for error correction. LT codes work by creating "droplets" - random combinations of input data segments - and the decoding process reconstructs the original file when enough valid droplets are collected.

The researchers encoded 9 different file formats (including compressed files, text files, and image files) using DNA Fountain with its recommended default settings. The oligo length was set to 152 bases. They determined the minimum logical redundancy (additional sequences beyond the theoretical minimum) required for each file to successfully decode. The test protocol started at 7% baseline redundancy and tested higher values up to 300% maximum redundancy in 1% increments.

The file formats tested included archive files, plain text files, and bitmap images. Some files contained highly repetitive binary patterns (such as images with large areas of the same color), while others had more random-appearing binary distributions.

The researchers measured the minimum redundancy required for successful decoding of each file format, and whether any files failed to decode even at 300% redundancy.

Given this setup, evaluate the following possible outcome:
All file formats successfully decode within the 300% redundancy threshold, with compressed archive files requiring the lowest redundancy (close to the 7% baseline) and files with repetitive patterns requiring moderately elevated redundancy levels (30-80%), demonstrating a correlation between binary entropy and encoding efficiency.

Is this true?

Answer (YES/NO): NO